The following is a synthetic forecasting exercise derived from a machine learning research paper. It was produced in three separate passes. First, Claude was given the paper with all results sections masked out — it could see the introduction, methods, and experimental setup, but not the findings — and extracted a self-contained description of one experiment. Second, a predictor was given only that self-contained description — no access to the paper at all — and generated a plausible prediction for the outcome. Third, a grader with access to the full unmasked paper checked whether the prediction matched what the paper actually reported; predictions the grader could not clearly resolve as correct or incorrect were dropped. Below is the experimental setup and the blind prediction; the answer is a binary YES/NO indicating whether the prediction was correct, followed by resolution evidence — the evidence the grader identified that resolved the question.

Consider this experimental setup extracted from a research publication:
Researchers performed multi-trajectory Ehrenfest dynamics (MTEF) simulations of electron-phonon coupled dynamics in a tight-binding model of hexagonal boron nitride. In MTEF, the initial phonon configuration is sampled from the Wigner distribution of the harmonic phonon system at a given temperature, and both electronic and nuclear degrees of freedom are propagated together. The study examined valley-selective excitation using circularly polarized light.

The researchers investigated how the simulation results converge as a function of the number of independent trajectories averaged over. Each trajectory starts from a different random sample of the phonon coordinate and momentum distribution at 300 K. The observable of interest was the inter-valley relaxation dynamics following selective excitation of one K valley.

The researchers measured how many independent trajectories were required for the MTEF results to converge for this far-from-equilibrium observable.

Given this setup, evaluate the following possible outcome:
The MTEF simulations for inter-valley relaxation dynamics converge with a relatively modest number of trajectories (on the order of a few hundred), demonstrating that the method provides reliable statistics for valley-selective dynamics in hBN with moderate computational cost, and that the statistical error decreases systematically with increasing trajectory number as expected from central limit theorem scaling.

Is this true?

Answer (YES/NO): NO